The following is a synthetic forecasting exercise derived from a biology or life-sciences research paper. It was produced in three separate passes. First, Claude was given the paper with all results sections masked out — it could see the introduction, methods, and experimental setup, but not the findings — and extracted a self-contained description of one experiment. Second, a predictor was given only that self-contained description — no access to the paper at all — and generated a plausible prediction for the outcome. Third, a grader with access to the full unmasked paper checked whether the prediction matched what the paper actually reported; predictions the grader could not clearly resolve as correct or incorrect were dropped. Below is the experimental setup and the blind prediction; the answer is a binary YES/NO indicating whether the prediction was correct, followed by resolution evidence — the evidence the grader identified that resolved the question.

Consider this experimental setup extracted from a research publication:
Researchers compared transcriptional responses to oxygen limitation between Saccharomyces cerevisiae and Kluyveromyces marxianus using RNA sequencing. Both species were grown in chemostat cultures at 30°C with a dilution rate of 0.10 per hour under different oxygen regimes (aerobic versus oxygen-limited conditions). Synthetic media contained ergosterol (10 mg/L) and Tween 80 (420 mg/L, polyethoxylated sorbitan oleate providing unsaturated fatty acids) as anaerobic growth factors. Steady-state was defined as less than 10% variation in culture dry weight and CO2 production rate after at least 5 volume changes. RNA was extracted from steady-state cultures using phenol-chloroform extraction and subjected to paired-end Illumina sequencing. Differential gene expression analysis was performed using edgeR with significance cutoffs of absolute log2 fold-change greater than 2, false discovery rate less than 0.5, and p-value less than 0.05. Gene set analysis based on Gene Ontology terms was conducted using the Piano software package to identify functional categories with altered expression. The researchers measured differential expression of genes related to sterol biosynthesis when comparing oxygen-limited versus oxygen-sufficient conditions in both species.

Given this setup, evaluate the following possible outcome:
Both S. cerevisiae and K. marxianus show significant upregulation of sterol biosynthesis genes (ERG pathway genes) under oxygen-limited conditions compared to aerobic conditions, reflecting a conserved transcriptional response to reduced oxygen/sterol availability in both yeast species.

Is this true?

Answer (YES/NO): NO